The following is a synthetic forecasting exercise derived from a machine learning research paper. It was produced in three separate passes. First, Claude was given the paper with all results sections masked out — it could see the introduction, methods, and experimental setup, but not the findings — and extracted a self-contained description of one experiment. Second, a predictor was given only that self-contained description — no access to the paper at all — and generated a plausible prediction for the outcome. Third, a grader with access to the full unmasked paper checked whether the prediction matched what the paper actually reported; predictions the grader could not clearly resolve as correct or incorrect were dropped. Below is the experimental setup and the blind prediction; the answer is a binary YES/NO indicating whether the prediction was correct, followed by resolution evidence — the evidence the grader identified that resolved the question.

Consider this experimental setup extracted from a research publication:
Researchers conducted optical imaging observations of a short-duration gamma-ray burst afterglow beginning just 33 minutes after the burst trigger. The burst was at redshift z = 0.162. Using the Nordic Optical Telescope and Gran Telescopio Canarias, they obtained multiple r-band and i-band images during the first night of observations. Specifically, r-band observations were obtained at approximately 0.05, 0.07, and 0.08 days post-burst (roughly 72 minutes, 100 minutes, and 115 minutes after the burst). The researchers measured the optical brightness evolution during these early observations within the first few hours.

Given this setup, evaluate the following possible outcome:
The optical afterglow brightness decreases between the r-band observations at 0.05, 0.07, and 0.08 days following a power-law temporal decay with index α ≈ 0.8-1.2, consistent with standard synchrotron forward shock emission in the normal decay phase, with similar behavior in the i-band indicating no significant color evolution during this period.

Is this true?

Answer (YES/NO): NO